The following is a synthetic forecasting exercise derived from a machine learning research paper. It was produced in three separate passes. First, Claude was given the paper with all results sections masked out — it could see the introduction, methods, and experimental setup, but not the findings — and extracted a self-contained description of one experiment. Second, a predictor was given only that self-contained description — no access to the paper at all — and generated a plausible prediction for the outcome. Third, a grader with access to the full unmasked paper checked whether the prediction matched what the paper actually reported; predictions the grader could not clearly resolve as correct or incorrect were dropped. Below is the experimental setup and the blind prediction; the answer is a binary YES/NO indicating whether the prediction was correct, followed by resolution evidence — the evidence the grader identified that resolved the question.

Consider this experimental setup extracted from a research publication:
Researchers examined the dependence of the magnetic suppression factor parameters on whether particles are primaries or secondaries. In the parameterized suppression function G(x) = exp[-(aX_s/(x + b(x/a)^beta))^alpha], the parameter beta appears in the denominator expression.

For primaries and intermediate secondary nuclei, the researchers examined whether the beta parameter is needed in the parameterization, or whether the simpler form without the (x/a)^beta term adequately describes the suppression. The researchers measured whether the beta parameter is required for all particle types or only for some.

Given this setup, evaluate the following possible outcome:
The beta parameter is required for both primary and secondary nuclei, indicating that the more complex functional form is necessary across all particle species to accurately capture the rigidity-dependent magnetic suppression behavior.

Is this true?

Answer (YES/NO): NO